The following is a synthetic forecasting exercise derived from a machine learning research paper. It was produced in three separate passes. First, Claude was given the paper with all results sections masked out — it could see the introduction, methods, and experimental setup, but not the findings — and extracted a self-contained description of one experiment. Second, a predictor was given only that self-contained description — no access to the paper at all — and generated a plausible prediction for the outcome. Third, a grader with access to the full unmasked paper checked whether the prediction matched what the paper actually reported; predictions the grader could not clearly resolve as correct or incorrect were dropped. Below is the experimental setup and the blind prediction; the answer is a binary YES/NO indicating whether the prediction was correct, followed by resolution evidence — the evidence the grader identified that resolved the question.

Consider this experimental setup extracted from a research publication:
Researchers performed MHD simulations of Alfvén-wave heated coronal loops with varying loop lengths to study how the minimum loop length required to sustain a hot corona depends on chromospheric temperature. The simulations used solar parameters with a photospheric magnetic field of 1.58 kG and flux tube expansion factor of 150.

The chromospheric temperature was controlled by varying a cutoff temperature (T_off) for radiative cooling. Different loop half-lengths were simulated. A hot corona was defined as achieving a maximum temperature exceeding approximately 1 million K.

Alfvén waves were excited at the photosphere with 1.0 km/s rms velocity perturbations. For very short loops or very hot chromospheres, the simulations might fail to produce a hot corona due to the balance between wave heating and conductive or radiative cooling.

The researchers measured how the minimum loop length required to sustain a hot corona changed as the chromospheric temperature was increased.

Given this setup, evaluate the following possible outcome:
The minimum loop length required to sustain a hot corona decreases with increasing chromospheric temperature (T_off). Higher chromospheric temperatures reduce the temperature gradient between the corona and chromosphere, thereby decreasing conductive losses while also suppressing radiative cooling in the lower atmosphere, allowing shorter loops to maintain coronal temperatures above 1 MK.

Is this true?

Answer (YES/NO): NO